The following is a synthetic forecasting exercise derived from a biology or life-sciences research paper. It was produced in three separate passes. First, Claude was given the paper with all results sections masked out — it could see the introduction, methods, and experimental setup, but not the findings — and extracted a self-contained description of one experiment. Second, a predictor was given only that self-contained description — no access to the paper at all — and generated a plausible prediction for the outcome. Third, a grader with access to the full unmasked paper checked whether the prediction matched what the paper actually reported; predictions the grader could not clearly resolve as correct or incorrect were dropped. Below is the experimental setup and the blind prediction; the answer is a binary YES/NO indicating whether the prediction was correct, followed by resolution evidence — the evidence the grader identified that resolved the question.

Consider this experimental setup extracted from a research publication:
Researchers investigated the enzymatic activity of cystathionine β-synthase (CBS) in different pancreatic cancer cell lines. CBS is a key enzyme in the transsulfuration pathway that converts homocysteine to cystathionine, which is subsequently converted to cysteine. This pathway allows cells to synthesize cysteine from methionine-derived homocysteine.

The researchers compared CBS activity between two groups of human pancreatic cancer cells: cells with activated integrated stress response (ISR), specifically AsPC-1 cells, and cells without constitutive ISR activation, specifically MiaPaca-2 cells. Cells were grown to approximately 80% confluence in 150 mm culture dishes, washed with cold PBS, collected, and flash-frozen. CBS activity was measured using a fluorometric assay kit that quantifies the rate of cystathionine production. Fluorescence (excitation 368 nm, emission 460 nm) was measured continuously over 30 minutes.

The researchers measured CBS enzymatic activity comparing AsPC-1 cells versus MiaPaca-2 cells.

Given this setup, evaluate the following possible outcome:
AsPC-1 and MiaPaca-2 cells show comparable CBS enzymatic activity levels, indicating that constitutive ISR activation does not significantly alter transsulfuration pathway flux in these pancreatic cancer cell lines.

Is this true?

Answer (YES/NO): NO